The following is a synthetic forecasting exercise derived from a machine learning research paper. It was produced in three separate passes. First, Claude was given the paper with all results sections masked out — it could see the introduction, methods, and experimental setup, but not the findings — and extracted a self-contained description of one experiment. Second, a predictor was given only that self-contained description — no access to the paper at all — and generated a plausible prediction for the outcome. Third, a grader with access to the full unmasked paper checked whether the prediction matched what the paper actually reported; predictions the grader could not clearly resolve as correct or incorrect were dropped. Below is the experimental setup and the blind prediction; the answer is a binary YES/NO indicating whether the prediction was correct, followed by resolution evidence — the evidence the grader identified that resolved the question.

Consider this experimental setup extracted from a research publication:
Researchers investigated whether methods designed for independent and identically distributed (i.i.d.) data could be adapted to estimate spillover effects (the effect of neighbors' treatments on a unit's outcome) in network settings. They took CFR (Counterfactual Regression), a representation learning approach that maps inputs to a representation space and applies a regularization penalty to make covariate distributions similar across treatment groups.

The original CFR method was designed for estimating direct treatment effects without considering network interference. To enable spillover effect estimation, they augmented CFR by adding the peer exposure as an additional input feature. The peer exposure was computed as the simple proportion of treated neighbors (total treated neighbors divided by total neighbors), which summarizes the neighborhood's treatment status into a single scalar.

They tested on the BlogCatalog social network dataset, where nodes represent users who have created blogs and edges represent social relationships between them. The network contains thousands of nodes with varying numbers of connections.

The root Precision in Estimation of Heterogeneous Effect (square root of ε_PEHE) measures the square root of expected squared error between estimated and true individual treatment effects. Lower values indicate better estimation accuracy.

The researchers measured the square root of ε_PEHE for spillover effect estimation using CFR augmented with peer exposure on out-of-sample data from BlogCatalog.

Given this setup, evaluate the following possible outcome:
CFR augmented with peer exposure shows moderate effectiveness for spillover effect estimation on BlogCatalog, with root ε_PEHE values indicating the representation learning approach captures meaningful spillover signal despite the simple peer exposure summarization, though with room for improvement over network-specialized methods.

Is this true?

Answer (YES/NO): NO